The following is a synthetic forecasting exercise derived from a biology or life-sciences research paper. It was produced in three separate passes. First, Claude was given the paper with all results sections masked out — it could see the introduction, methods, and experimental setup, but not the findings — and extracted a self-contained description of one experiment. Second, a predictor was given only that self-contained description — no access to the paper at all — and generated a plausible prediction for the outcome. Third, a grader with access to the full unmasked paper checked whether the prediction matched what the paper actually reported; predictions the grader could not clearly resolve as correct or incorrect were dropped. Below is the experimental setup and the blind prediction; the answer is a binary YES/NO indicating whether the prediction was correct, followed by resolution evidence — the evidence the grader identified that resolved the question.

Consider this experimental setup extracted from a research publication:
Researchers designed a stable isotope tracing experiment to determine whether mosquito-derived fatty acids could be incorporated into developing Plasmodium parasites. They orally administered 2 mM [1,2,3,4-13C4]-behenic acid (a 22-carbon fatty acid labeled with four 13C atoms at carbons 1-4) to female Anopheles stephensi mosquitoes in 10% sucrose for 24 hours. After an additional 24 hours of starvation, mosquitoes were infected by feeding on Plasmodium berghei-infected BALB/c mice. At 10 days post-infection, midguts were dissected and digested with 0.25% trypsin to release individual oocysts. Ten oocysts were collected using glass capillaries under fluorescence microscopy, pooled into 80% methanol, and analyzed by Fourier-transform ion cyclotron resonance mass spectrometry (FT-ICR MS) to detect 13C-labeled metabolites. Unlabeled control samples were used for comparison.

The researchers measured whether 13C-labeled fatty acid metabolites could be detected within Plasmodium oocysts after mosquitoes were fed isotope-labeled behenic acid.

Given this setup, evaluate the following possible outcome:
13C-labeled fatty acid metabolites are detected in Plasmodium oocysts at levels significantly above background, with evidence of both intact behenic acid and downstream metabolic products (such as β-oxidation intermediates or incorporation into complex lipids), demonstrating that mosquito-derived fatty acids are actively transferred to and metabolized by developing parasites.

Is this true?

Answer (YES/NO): NO